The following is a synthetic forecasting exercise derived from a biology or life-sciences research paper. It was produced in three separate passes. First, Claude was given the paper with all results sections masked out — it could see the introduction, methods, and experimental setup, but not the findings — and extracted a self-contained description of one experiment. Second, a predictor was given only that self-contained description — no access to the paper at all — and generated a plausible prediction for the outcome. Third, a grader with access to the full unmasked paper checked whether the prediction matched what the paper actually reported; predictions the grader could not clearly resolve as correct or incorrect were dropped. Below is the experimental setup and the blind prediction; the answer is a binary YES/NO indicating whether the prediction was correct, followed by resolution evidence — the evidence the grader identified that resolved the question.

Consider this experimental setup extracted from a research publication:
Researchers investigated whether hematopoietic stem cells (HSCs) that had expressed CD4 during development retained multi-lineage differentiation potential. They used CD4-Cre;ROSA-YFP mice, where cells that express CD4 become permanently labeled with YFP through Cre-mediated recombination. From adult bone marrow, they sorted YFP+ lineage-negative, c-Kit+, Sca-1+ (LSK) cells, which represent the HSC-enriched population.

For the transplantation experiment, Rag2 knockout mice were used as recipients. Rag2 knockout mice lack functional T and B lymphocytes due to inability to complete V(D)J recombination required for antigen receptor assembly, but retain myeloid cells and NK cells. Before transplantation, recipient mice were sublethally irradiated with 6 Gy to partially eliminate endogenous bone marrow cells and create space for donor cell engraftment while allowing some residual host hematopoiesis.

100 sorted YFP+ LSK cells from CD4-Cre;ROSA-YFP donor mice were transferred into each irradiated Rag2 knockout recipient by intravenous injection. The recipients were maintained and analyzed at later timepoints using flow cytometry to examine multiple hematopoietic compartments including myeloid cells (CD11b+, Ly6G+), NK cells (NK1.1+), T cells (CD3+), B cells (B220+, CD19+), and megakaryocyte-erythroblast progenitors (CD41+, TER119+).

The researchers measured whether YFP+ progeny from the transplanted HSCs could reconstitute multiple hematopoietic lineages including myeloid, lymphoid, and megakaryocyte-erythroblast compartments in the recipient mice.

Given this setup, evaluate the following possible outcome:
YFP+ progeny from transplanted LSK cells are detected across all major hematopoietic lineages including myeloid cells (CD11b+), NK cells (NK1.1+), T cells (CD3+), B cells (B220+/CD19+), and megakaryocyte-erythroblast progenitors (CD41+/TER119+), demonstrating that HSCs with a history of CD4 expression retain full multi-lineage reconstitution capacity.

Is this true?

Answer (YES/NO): NO